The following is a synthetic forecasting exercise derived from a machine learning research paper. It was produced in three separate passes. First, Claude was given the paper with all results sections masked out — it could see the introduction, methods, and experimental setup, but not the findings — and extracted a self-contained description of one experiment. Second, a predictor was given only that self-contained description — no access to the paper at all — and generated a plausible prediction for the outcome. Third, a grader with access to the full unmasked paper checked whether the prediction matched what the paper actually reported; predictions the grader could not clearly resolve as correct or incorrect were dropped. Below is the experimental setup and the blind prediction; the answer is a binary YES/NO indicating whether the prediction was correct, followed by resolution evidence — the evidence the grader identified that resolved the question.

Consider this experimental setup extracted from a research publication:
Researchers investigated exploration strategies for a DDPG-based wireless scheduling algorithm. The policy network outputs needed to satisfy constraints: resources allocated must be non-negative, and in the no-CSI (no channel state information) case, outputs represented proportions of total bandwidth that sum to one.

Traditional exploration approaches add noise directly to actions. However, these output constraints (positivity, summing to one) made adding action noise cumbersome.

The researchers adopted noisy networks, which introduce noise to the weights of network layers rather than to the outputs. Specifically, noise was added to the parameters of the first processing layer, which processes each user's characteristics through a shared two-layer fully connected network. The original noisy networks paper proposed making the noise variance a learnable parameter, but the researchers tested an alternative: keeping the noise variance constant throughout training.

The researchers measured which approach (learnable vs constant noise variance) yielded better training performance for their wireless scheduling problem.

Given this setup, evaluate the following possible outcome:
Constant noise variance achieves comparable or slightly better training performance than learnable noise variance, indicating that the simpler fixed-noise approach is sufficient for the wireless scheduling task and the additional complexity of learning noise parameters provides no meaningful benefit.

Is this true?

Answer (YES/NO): YES